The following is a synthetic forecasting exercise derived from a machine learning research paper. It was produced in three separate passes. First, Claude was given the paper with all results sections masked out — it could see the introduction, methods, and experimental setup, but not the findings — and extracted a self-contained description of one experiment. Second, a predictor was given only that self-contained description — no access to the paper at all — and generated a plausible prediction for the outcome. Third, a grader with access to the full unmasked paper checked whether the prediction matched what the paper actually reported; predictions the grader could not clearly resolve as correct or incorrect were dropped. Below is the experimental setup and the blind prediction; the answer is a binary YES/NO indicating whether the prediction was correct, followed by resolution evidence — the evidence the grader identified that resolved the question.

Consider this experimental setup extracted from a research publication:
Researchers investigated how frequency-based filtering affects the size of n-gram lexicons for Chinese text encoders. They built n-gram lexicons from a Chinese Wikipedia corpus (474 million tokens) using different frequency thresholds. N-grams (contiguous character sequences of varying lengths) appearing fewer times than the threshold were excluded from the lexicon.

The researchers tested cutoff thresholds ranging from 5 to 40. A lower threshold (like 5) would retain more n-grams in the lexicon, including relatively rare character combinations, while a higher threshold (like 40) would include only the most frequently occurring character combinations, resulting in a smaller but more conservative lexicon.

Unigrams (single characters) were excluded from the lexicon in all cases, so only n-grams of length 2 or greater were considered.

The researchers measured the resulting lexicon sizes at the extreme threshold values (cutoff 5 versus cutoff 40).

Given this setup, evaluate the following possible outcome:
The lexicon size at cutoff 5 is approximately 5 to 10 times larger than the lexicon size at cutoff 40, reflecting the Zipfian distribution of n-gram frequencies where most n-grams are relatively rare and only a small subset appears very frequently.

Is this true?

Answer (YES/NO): NO